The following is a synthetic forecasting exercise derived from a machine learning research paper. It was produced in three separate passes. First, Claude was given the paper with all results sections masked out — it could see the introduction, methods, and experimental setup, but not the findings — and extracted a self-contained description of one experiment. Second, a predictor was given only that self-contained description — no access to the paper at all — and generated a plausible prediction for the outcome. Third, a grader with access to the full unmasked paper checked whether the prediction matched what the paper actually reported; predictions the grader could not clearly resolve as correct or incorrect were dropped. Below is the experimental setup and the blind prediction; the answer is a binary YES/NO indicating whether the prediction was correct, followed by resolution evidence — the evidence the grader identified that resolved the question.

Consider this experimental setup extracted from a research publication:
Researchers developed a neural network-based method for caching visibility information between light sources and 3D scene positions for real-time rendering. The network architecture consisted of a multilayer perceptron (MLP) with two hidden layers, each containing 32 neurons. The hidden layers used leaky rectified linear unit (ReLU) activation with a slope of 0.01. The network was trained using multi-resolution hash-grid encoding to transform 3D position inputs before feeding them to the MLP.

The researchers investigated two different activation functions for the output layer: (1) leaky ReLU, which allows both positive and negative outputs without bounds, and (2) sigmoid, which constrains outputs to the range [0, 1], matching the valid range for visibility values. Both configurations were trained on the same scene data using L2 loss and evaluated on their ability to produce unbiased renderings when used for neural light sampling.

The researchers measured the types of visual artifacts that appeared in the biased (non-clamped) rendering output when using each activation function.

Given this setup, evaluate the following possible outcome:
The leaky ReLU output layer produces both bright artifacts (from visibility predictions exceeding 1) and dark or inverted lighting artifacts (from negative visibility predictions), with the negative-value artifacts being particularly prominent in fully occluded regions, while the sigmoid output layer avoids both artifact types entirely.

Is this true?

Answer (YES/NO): NO